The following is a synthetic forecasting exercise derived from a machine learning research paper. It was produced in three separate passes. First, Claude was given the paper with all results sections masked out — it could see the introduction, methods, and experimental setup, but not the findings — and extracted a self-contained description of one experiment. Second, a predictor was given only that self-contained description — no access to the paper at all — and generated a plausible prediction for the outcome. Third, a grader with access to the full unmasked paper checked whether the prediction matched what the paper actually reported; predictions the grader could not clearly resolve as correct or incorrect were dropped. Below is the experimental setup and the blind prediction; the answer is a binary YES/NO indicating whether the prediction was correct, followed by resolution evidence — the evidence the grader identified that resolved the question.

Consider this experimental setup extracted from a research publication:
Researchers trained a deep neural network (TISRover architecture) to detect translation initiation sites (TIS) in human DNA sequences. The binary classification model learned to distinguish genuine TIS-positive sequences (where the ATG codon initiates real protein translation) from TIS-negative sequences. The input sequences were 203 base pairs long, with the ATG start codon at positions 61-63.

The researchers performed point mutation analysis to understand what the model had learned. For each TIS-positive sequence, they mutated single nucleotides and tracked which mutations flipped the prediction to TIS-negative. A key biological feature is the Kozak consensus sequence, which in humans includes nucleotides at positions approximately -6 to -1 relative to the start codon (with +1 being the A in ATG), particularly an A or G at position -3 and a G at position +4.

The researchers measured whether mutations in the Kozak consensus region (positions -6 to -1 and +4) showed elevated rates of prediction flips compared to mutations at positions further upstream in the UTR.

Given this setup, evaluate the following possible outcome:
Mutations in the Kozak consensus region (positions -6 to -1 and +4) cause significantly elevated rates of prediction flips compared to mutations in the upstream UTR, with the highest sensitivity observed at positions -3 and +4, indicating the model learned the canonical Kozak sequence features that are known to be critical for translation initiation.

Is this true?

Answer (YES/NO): YES